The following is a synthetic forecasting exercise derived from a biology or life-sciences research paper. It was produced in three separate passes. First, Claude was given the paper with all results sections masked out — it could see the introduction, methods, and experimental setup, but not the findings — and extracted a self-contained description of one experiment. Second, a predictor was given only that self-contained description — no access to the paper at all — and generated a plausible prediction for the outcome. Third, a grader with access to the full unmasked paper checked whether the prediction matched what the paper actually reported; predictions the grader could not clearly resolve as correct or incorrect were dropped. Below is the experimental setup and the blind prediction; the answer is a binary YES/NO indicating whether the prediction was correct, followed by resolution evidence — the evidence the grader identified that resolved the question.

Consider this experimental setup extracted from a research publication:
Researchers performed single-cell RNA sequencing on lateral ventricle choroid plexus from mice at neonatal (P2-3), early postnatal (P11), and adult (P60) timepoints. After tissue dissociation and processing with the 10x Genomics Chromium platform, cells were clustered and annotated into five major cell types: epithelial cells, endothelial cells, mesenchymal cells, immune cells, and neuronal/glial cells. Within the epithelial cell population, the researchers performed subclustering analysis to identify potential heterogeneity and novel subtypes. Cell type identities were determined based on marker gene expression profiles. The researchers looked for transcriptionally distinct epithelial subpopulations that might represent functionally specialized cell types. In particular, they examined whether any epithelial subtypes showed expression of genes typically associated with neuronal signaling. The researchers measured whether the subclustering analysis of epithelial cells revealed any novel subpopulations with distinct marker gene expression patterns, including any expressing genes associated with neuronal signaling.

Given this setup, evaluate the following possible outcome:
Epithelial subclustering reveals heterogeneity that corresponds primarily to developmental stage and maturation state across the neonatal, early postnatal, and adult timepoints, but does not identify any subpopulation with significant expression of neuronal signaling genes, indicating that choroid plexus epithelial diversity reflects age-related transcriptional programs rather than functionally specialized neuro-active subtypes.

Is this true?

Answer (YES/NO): NO